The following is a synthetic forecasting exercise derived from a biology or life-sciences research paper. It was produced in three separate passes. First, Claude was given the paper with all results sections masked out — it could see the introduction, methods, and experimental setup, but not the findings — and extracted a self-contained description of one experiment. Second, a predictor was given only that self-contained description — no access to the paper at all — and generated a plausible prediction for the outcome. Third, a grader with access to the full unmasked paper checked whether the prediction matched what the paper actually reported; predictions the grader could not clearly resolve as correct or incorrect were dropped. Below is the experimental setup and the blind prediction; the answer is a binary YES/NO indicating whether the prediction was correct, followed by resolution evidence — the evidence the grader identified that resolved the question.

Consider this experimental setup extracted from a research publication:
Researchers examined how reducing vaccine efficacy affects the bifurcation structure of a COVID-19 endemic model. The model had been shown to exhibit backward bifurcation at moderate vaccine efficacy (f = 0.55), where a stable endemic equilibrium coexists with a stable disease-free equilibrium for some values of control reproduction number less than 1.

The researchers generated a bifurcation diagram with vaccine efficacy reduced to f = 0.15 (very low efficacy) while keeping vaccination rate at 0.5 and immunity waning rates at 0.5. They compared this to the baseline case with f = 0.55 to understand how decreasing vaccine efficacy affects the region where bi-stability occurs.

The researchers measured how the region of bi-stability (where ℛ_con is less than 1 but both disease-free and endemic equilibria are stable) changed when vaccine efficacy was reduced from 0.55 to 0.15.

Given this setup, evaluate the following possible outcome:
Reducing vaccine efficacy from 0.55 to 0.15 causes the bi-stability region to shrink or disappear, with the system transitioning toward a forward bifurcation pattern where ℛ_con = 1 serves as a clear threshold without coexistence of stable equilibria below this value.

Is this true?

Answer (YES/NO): NO